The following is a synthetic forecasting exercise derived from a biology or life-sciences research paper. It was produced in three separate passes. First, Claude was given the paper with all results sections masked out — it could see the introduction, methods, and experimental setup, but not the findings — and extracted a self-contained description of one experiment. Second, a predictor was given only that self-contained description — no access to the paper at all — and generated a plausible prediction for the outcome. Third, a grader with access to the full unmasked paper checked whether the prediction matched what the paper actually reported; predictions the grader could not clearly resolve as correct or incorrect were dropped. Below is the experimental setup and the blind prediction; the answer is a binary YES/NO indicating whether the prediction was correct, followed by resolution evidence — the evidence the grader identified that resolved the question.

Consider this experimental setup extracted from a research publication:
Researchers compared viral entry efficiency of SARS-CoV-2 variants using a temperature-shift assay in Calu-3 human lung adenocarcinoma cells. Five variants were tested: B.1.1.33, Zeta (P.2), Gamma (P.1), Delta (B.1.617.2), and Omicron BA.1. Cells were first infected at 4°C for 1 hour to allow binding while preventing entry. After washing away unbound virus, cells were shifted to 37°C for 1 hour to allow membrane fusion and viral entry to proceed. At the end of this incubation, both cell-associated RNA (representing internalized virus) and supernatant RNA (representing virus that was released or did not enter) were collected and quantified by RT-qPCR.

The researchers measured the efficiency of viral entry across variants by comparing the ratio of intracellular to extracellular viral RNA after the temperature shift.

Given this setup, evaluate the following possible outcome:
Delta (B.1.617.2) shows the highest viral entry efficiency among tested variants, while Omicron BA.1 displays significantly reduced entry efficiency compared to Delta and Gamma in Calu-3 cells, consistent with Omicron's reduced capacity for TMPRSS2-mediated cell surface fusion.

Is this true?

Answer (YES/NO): NO